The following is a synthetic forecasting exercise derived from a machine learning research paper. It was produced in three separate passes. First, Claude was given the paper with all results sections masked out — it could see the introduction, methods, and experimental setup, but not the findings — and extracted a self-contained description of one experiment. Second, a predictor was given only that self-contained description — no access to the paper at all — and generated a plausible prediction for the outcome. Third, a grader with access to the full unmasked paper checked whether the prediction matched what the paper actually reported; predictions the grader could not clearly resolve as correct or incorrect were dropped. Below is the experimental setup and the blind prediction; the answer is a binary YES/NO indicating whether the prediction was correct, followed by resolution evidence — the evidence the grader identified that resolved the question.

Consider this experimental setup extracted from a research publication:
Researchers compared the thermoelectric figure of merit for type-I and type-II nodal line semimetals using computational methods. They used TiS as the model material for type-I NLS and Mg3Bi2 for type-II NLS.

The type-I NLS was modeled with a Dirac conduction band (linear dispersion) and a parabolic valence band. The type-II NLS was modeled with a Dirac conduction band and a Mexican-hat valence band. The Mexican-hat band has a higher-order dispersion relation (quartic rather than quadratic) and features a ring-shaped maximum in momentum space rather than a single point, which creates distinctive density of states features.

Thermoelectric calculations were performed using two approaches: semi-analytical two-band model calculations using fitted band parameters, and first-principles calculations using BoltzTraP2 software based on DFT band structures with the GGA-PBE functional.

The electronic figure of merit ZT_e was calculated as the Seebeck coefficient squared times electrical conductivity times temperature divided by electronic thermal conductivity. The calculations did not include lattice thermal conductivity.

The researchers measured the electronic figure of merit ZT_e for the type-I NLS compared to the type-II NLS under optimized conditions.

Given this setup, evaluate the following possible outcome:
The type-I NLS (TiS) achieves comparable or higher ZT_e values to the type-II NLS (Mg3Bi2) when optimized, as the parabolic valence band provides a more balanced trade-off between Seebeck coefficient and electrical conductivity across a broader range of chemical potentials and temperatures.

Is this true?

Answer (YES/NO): NO